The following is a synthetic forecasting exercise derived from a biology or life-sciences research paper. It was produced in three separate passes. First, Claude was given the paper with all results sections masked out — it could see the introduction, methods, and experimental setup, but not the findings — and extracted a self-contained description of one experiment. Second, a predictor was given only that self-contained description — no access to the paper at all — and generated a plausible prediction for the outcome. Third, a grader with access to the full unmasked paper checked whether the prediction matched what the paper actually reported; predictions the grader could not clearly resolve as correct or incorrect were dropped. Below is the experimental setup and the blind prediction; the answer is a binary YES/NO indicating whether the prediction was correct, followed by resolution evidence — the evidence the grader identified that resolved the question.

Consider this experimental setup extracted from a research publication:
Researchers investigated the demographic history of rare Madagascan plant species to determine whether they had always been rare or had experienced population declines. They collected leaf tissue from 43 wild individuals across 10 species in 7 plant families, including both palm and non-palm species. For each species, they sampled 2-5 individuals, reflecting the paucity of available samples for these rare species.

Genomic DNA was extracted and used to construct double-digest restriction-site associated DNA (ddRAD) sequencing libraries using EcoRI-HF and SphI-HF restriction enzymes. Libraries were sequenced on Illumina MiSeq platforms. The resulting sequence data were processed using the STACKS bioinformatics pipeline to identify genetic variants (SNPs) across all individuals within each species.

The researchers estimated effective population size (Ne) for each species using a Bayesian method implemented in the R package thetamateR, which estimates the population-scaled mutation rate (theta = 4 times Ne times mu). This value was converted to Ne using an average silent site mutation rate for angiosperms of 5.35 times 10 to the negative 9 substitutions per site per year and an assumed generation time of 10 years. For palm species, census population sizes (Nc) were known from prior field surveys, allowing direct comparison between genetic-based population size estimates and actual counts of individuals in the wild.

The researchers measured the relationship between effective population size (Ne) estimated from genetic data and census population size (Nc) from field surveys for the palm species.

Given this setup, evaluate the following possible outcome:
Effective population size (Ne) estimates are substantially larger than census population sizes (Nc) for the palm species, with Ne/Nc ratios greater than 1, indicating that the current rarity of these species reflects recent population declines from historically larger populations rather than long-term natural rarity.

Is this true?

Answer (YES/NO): YES